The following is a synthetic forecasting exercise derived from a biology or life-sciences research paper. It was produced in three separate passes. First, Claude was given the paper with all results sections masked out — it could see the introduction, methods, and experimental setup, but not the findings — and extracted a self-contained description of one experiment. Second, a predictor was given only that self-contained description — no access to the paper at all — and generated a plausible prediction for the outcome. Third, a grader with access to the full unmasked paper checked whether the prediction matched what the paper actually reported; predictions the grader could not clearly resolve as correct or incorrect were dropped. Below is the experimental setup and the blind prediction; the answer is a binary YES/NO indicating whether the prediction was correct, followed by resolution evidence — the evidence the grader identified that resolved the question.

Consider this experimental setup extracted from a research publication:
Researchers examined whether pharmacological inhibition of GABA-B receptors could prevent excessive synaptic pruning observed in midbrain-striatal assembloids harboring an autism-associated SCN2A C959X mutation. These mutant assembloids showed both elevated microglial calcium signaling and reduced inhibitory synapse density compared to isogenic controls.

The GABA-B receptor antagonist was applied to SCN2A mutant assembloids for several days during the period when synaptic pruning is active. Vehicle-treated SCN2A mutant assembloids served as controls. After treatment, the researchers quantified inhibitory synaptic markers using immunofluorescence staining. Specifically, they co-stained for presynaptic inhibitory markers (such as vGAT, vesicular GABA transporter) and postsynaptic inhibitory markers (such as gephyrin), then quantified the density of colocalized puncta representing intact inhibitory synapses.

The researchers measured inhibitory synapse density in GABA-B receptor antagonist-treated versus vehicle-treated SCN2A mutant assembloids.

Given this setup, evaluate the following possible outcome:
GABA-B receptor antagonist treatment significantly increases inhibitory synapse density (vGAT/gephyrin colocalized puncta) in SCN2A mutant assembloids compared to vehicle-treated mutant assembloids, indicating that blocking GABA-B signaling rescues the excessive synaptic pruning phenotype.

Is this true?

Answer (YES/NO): NO